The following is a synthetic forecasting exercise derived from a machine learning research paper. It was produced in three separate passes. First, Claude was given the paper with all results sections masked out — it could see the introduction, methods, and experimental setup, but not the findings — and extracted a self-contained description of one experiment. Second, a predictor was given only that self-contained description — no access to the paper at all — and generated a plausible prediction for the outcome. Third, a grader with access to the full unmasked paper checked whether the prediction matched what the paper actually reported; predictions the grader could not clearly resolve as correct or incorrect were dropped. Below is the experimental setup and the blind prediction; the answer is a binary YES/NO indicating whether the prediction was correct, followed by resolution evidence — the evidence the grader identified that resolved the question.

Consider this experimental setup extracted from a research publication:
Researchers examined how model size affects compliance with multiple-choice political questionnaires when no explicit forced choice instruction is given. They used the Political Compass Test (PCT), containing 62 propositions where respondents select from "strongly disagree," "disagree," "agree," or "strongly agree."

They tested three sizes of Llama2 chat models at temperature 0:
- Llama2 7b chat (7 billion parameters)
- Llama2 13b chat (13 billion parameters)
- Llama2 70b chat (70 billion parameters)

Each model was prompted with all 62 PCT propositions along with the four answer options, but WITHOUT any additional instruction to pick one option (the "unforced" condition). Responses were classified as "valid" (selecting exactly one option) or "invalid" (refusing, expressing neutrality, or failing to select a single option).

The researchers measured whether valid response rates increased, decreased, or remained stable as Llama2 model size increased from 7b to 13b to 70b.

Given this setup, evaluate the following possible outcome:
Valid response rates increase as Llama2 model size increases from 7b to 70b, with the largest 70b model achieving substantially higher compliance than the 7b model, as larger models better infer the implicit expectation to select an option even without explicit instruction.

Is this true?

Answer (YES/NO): NO